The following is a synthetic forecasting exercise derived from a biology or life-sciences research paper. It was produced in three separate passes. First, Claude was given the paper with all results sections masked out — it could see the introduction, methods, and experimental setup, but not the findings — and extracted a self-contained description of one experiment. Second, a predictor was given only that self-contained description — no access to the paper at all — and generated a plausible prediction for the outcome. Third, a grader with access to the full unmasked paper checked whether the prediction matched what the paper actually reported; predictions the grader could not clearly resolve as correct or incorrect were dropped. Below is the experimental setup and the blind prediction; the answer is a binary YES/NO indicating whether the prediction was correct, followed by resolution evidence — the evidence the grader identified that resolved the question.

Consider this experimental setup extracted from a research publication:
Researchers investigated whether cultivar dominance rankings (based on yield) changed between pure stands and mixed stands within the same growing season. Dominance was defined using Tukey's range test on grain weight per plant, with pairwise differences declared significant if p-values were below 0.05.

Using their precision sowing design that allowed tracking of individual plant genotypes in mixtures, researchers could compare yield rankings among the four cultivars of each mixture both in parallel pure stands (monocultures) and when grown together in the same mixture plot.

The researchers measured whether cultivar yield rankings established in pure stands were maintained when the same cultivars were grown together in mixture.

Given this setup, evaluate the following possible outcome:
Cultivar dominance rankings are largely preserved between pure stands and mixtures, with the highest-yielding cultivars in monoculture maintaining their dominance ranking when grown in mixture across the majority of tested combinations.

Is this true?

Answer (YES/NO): NO